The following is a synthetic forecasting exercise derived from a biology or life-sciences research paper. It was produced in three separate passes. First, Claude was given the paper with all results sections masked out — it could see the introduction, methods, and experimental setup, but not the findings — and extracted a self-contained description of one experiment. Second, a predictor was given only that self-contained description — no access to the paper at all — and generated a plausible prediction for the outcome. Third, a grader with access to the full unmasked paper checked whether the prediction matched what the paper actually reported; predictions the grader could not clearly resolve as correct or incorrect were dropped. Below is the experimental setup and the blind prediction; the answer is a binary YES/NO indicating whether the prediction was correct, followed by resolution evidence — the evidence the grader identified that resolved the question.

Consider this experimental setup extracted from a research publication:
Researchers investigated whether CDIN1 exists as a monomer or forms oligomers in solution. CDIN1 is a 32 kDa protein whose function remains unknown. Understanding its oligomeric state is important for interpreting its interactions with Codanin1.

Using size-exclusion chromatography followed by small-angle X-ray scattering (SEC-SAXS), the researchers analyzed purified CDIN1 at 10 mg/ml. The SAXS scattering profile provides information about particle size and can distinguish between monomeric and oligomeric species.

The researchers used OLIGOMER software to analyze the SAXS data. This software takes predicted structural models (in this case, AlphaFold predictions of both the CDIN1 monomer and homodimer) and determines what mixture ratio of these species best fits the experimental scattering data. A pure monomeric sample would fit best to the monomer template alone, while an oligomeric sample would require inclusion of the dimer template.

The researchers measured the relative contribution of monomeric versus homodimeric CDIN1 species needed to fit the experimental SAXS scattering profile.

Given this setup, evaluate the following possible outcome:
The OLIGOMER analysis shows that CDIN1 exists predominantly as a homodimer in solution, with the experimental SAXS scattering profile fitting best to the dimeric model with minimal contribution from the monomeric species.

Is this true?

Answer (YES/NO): YES